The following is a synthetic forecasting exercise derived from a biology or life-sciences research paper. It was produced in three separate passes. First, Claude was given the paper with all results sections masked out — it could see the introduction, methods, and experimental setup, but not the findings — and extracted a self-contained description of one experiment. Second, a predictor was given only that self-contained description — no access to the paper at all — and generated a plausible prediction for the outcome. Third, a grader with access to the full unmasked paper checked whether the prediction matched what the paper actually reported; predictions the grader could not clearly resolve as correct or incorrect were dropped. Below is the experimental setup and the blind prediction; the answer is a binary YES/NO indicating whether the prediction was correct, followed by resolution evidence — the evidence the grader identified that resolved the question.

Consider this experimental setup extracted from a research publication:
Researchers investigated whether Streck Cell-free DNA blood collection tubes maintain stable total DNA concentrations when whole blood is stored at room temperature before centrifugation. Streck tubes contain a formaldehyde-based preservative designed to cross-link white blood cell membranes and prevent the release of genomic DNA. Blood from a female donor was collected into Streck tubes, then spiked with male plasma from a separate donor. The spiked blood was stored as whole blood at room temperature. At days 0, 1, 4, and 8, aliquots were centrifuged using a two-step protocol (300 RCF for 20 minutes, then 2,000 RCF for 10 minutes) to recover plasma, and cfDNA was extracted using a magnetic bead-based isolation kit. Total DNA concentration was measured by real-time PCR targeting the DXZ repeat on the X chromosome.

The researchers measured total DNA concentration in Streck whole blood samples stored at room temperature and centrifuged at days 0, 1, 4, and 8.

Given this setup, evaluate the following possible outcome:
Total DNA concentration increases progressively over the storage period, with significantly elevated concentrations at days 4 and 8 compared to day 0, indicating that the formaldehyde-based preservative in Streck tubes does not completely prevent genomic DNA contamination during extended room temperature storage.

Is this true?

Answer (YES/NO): NO